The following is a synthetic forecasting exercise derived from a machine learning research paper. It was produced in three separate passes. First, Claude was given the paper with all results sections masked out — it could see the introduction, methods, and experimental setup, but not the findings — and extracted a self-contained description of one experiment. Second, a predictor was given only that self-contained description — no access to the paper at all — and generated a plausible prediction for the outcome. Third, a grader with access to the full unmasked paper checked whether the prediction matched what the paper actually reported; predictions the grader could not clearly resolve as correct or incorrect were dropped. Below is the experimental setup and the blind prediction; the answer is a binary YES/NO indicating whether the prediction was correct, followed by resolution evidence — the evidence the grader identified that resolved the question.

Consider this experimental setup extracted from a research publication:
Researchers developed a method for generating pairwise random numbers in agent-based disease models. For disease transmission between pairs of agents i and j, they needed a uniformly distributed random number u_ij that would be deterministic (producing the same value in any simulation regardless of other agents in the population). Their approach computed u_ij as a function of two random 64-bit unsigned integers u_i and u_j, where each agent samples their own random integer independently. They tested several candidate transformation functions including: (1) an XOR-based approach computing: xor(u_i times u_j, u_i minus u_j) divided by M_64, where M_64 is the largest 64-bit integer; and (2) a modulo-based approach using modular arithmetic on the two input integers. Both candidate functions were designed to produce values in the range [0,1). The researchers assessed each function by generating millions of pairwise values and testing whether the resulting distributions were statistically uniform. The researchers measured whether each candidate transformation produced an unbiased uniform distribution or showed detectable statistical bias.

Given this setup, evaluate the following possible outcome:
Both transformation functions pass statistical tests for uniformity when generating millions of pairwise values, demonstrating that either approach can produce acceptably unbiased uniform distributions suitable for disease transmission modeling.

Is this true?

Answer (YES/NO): NO